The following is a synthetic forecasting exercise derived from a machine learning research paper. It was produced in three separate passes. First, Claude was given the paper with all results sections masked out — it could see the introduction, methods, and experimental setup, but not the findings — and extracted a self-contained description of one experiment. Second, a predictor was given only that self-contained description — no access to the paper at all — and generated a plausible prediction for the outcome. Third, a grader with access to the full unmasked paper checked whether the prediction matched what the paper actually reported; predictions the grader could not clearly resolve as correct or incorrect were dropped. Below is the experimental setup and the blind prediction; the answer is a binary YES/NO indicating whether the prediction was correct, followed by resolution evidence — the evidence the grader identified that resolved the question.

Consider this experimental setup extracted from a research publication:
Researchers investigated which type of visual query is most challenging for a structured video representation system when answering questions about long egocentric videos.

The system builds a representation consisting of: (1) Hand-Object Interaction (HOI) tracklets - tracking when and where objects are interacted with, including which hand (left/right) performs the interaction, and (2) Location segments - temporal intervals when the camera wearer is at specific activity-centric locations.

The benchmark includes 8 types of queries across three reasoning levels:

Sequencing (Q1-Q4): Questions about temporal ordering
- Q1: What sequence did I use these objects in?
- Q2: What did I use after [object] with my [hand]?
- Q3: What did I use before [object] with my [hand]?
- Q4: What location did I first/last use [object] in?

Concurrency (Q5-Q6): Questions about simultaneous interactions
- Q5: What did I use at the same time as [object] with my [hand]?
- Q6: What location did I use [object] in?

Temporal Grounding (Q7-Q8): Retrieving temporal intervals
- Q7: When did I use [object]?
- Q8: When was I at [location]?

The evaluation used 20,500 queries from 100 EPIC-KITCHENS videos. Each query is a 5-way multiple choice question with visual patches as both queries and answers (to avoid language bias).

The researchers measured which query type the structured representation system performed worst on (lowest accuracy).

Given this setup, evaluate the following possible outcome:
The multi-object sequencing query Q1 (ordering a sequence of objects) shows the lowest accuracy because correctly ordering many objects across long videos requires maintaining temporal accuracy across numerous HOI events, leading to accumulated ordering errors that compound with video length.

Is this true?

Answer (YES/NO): NO